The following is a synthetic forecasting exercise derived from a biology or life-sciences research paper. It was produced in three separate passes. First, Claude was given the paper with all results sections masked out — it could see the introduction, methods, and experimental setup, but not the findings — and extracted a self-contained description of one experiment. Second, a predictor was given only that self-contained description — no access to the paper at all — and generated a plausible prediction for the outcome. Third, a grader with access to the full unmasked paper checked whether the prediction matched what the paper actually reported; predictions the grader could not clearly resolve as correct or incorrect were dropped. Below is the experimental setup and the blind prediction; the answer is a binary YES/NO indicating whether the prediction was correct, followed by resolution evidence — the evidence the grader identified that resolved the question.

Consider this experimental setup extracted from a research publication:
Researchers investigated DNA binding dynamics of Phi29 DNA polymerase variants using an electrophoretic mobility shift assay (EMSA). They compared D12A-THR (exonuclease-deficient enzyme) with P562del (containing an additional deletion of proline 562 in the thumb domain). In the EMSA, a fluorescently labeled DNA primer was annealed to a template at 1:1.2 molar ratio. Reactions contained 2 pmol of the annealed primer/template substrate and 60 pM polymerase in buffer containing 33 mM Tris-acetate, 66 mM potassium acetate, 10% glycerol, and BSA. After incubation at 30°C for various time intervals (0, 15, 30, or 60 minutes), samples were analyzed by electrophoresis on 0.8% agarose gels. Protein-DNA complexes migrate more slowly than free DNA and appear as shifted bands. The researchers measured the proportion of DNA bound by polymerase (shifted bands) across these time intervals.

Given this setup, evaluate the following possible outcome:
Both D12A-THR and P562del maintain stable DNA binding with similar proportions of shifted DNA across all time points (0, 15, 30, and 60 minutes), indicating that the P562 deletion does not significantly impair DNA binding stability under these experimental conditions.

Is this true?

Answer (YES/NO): NO